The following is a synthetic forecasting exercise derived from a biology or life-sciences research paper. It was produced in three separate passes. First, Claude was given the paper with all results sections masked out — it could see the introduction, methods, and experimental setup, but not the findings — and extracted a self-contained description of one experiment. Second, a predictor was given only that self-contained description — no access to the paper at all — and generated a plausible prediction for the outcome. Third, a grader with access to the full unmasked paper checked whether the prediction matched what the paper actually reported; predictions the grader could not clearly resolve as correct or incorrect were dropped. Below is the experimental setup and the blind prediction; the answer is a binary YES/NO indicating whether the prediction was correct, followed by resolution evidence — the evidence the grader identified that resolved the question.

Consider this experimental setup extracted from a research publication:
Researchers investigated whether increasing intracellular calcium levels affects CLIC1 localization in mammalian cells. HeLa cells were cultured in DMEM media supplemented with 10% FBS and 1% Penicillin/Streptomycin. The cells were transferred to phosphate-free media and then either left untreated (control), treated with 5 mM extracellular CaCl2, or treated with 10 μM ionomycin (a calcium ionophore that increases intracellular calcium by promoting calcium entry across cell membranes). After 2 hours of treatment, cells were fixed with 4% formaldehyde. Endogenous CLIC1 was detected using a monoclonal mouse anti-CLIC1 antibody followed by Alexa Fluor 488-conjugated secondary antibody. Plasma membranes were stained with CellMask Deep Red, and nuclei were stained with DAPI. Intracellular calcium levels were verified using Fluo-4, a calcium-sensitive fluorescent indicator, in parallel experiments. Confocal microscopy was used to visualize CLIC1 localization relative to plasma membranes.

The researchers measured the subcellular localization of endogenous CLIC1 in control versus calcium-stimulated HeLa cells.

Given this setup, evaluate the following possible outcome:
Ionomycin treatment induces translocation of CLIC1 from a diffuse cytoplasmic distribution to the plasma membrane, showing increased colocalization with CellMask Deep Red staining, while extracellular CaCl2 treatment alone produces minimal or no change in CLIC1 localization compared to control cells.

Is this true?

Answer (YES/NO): NO